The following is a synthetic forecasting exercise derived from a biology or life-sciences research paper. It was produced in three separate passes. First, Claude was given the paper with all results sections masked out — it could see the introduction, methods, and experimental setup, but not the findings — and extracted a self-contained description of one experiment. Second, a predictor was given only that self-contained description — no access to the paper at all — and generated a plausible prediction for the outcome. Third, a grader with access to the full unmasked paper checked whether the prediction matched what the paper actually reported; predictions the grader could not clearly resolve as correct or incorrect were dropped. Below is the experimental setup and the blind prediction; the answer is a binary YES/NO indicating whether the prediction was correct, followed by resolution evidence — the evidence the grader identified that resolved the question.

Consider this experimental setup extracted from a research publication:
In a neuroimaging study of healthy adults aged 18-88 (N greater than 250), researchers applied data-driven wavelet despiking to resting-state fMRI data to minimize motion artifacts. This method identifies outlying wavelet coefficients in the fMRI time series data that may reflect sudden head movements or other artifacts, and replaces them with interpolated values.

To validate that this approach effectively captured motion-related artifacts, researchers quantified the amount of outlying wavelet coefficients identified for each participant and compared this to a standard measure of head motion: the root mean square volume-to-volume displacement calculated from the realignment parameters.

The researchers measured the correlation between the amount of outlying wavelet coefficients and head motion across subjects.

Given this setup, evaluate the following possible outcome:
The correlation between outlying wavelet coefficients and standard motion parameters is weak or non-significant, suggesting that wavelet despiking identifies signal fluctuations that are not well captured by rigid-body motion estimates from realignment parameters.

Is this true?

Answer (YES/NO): NO